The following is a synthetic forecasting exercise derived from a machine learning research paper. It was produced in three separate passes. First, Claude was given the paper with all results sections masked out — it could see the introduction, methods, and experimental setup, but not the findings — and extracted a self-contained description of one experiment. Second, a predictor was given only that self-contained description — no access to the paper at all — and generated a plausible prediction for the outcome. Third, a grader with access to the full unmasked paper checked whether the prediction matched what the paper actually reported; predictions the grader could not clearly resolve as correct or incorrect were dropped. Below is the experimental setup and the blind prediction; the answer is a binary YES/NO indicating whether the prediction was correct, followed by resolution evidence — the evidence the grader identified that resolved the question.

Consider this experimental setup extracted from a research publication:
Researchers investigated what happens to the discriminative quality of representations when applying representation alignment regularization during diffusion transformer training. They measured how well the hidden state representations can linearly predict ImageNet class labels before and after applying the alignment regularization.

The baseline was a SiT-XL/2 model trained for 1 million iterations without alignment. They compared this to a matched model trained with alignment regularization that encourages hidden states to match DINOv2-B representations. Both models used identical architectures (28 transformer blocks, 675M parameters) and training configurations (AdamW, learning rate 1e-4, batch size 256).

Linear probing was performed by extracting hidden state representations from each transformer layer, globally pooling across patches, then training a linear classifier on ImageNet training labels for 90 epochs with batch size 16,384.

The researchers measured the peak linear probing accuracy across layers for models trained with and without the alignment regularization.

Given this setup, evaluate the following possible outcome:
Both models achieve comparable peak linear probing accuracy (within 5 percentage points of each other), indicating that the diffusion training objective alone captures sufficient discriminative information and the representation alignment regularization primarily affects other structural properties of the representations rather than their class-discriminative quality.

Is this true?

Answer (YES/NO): NO